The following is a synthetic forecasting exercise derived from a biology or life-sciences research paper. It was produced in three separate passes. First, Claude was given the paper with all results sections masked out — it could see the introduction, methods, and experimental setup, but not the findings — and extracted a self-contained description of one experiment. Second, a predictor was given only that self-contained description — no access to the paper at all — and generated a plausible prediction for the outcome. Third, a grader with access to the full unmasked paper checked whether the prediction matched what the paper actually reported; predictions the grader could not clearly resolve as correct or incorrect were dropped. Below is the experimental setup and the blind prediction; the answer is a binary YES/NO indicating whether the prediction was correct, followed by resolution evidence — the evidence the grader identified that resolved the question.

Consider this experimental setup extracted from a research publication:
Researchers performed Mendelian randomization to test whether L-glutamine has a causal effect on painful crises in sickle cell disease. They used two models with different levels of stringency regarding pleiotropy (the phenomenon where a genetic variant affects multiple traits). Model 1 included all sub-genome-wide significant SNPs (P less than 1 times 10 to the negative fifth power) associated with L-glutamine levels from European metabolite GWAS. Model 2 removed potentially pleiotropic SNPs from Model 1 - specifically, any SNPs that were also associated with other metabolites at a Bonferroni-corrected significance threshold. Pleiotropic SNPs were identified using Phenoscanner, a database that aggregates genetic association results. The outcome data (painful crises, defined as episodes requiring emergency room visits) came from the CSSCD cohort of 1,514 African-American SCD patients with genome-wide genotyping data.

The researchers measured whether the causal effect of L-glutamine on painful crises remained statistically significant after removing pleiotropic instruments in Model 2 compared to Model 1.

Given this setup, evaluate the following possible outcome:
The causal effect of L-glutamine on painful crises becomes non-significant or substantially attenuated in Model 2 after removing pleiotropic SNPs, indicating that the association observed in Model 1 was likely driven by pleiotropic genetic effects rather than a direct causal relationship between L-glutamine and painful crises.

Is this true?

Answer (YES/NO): NO